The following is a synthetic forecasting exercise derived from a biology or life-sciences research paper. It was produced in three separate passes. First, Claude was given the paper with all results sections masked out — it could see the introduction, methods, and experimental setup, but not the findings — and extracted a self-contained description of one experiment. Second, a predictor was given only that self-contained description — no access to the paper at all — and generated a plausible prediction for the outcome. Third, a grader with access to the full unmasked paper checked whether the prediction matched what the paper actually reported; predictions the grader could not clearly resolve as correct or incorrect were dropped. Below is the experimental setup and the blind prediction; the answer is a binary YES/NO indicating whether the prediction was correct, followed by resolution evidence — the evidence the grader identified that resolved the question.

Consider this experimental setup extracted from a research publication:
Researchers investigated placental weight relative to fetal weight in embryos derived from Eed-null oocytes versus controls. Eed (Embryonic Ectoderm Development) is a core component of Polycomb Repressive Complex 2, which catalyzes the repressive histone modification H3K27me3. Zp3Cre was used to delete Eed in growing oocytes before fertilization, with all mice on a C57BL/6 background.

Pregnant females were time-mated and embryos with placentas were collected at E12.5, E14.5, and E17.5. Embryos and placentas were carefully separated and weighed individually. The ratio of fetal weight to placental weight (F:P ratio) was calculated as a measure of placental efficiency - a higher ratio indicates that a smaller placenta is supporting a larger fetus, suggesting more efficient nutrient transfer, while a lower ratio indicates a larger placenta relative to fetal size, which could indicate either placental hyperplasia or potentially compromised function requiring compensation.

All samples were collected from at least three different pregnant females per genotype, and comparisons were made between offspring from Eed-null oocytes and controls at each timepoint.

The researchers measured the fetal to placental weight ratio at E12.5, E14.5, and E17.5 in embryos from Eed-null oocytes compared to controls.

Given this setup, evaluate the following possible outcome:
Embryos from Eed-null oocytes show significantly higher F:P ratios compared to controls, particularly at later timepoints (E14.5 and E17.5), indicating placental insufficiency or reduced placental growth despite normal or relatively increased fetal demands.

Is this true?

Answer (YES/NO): NO